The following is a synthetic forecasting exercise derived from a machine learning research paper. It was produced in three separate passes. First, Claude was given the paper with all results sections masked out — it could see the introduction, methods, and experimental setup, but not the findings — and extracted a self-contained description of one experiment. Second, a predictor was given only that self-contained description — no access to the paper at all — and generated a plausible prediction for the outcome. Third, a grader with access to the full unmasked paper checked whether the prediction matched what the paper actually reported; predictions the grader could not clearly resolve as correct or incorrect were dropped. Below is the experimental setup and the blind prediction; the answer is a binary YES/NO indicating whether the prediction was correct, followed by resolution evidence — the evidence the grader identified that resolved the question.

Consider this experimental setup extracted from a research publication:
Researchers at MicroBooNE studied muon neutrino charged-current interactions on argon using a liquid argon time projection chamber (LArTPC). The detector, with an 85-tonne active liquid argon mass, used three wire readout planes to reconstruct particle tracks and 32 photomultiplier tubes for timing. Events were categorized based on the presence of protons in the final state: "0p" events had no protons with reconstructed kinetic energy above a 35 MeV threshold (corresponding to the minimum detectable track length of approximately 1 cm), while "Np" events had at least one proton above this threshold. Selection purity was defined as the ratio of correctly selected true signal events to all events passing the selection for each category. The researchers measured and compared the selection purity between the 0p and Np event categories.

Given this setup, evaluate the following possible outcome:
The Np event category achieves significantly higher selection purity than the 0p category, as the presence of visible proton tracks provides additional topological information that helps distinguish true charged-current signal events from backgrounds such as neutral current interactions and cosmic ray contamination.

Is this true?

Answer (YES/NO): YES